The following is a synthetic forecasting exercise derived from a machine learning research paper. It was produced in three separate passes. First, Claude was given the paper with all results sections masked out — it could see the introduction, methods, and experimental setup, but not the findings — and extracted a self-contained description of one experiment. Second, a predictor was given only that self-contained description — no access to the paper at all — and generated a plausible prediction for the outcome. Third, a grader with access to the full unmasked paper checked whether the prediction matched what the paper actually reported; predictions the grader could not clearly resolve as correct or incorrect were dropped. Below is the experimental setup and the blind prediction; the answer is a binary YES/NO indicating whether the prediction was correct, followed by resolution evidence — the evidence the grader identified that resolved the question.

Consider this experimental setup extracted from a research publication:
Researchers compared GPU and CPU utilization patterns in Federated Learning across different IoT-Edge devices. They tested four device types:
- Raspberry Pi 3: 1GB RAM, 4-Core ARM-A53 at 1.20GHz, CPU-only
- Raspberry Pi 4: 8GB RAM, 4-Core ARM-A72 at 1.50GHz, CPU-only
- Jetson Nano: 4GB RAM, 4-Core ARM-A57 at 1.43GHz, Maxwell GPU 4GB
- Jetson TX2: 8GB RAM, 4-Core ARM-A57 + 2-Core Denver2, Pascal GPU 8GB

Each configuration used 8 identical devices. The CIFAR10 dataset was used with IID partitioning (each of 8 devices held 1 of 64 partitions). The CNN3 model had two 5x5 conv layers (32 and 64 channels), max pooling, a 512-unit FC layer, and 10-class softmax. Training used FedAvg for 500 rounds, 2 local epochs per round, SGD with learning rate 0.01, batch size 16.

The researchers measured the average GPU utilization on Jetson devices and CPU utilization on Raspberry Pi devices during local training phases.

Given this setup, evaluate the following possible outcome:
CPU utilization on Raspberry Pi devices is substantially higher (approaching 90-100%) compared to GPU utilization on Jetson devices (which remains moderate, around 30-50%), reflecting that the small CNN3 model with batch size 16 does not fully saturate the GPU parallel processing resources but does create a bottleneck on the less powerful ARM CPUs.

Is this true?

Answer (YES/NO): NO